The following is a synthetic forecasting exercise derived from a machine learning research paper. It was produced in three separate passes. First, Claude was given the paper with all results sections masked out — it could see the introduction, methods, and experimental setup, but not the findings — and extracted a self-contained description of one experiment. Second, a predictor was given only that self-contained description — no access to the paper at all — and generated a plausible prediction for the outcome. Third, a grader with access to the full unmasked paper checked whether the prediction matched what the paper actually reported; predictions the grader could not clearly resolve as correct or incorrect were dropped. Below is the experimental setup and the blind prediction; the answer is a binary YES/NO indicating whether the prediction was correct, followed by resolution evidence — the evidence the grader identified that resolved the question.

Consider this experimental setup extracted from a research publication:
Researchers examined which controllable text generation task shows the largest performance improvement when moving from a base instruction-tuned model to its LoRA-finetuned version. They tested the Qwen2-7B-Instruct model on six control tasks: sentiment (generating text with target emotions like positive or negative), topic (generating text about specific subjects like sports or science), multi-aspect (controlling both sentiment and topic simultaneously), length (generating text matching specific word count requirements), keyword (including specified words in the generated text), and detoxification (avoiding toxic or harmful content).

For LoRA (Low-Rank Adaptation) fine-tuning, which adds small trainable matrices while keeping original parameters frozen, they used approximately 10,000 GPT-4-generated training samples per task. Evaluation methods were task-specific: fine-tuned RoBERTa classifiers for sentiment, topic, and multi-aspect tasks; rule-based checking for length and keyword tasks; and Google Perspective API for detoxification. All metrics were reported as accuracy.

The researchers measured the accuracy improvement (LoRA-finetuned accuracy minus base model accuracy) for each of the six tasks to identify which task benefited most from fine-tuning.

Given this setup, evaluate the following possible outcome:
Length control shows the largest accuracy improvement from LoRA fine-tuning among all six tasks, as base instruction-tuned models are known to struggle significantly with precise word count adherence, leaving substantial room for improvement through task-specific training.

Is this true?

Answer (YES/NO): NO